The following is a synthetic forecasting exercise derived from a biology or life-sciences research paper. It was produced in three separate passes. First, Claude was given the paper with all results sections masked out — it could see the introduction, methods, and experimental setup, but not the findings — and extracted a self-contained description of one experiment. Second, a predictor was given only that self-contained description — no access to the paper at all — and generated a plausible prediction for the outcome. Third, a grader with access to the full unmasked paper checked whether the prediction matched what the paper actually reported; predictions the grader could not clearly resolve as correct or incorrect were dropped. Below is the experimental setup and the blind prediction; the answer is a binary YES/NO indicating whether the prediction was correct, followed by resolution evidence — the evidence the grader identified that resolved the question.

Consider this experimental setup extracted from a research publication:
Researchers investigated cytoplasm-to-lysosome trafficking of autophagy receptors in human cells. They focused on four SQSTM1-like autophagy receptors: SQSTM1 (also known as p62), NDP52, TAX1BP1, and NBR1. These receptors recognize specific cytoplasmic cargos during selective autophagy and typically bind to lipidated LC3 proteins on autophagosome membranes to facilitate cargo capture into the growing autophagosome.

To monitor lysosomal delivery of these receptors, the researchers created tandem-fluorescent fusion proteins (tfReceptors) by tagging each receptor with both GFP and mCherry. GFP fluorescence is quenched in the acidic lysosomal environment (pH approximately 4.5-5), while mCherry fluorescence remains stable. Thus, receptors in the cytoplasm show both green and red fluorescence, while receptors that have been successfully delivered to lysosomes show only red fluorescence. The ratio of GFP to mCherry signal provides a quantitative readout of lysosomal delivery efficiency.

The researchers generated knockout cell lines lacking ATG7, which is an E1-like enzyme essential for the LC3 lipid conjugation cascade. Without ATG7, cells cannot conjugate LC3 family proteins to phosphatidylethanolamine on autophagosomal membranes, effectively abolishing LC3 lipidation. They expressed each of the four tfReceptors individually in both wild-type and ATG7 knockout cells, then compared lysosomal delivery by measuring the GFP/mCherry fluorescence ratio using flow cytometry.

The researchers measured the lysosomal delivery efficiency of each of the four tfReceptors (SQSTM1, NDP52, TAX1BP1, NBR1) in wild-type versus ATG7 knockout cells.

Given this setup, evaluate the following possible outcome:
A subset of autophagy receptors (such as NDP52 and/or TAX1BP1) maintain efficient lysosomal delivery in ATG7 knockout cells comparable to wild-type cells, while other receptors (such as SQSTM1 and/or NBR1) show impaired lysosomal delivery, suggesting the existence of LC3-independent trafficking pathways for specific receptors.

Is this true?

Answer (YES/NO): NO